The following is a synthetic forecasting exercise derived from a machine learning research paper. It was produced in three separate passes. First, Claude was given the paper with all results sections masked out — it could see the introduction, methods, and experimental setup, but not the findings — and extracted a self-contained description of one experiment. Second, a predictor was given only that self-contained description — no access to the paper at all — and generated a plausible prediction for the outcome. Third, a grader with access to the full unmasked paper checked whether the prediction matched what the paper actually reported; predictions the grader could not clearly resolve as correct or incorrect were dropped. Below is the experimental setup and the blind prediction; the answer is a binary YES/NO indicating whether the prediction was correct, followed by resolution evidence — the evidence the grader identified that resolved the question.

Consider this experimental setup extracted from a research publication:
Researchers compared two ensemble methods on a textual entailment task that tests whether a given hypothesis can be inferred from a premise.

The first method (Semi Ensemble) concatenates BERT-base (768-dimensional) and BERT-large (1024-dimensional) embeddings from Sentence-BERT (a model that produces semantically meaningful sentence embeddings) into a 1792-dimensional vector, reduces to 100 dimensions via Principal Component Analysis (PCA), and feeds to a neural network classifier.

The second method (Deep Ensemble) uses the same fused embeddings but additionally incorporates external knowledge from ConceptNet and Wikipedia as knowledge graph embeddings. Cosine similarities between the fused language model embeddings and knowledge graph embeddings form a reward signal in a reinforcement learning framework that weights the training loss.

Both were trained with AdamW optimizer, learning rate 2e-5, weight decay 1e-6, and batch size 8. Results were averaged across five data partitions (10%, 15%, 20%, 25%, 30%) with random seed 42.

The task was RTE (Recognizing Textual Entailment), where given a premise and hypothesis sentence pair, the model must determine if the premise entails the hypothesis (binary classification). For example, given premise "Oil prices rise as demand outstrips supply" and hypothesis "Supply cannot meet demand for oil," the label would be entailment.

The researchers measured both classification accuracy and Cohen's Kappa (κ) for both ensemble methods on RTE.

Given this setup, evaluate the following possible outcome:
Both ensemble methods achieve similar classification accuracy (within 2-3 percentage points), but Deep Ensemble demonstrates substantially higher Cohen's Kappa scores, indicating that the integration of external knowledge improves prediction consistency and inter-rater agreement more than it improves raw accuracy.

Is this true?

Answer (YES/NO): NO